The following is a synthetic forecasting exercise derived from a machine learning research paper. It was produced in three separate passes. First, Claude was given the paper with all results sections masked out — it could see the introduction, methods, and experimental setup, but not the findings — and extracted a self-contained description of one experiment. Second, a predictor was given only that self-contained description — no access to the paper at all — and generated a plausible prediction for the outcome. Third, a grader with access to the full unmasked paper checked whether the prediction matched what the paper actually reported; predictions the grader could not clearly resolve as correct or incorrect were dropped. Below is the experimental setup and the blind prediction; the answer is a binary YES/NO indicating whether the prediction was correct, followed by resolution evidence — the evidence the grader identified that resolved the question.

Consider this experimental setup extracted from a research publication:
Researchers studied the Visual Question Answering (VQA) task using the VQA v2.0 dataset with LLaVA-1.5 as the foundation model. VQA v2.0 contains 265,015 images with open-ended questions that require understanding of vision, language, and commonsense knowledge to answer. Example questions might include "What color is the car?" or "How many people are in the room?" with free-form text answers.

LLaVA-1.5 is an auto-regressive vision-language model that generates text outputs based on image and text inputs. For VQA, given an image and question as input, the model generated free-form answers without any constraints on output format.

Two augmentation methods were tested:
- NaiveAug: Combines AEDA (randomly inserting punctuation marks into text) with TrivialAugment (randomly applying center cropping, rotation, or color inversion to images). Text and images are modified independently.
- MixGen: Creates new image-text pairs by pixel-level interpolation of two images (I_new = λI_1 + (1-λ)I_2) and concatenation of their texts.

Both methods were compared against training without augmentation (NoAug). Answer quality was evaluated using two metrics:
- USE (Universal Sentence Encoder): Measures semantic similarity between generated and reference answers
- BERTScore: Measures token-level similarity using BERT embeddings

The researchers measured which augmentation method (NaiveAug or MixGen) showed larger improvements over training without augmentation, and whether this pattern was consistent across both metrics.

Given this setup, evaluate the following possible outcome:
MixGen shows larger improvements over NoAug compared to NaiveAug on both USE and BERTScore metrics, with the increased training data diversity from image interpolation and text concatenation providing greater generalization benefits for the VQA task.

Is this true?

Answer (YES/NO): NO